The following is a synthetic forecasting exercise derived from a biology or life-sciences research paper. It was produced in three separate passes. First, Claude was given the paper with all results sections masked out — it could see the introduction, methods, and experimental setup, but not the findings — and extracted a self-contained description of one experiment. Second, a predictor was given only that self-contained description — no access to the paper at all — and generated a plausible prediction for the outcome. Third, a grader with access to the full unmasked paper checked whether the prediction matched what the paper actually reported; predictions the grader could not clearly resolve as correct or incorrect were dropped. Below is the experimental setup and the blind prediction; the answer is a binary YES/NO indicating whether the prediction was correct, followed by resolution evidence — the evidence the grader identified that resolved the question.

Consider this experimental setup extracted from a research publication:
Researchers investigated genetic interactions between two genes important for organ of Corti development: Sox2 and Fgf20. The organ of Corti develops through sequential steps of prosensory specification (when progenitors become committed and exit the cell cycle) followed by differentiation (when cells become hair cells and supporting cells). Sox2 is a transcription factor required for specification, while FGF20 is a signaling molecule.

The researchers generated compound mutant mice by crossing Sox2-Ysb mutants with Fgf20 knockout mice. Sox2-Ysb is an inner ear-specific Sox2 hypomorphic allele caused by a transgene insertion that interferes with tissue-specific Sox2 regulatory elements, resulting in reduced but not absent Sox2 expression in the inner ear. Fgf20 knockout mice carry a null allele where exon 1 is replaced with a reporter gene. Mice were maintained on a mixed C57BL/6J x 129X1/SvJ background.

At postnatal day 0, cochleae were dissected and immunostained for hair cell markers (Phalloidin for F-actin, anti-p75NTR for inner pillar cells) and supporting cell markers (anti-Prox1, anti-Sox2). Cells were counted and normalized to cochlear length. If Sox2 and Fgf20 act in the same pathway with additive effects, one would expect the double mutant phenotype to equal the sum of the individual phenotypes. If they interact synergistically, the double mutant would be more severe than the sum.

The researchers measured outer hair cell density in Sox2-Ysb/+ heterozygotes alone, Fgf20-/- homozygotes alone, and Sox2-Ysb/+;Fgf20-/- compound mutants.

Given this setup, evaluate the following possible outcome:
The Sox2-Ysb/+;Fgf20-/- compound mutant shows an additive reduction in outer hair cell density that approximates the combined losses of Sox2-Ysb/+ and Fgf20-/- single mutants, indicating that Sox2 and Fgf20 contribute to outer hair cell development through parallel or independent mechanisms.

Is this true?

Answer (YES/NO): NO